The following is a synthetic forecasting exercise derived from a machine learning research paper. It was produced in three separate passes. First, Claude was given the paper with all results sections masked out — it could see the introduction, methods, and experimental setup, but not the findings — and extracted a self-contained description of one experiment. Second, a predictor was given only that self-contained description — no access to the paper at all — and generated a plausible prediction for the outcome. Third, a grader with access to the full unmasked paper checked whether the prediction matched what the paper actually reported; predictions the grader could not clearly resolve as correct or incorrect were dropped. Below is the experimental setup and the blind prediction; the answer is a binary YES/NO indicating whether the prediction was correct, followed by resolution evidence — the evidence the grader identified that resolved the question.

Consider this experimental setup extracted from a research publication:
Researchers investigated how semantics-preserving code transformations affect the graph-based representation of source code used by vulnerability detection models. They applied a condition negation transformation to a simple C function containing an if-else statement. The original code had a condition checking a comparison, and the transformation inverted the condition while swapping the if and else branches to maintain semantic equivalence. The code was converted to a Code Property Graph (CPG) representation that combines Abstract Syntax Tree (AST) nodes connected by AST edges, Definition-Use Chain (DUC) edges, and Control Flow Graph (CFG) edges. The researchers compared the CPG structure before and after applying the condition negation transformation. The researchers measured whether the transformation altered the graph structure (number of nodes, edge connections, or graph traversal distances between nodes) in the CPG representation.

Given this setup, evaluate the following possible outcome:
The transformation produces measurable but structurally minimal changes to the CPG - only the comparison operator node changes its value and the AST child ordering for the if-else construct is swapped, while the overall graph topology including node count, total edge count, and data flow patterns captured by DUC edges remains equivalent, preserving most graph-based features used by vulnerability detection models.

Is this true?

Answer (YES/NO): NO